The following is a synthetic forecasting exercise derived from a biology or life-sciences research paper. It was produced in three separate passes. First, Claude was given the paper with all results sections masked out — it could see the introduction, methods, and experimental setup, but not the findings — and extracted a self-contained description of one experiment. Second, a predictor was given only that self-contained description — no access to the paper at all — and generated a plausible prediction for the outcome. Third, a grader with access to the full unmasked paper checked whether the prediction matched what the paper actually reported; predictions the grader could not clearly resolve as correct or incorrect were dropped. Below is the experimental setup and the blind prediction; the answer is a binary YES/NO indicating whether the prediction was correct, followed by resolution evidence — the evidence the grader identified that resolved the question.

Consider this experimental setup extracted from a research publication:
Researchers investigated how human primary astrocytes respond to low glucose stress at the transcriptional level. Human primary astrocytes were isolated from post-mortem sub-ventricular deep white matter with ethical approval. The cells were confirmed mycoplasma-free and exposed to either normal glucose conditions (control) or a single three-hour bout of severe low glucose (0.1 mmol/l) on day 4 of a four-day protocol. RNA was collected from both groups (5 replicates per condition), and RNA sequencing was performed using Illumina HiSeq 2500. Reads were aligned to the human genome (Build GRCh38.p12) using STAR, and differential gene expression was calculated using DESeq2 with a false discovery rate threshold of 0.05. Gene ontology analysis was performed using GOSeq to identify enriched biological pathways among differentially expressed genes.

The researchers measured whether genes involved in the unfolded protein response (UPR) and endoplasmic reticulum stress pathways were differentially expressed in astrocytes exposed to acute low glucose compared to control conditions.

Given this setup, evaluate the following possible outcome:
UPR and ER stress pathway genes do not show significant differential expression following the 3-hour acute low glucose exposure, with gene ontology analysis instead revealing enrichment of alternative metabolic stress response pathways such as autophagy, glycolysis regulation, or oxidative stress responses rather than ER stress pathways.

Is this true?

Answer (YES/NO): NO